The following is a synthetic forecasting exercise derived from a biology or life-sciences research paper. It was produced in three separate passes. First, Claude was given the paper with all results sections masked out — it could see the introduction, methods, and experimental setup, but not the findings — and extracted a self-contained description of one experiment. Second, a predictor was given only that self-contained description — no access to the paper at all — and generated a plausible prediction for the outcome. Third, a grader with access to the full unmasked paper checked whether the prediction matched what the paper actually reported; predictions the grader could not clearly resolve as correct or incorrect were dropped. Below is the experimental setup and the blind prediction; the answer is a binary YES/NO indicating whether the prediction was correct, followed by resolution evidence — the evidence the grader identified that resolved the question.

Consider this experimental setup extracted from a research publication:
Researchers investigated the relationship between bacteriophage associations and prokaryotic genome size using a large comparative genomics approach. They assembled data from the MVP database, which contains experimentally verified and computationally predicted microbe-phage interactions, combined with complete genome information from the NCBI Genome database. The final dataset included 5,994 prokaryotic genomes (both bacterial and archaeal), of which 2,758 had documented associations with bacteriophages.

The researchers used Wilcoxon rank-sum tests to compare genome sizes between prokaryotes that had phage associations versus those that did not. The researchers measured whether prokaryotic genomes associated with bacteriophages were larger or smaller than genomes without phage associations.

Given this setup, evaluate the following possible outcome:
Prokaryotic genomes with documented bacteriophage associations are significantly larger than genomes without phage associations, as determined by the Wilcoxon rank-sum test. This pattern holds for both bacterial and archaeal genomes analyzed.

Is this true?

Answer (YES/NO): NO